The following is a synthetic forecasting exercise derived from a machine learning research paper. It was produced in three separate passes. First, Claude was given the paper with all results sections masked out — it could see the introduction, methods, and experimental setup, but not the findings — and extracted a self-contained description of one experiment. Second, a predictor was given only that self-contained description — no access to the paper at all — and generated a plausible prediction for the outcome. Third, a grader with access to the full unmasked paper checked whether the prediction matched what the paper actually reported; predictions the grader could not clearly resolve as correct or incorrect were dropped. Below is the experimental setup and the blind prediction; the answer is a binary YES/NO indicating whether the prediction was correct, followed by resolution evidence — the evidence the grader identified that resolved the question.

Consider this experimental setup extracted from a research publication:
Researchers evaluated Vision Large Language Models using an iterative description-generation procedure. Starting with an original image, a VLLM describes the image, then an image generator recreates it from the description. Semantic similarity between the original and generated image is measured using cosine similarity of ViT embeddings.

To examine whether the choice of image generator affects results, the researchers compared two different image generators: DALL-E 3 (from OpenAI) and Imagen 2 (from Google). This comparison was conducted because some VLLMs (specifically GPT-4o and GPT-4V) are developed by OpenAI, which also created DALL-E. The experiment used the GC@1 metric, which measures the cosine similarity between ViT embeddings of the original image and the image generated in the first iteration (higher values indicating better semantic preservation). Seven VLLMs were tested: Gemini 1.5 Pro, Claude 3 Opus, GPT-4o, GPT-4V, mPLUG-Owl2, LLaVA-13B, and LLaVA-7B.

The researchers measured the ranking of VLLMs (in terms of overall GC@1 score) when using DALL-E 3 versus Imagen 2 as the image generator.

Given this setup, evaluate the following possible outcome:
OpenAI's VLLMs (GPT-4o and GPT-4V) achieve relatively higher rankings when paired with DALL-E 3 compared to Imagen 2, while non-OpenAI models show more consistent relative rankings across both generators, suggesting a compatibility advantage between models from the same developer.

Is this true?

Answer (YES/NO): NO